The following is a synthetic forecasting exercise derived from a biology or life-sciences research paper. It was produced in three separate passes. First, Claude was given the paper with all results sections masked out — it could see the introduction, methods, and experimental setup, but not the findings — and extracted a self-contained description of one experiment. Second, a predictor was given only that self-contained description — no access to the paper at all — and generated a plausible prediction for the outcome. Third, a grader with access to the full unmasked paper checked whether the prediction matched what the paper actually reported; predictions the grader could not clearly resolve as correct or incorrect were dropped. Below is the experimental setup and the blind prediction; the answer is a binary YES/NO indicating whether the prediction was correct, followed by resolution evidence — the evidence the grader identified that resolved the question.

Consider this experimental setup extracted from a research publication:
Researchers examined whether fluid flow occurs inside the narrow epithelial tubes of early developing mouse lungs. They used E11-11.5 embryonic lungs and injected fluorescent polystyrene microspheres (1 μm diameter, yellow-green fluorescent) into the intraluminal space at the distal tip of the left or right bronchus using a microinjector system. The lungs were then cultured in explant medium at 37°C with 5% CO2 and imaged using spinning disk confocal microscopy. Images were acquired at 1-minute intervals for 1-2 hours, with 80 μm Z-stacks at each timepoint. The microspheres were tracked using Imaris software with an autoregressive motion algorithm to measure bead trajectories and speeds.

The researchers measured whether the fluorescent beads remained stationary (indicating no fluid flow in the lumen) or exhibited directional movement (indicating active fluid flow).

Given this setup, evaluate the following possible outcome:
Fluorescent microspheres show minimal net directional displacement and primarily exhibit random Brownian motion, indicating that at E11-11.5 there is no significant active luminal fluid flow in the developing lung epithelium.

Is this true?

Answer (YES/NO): NO